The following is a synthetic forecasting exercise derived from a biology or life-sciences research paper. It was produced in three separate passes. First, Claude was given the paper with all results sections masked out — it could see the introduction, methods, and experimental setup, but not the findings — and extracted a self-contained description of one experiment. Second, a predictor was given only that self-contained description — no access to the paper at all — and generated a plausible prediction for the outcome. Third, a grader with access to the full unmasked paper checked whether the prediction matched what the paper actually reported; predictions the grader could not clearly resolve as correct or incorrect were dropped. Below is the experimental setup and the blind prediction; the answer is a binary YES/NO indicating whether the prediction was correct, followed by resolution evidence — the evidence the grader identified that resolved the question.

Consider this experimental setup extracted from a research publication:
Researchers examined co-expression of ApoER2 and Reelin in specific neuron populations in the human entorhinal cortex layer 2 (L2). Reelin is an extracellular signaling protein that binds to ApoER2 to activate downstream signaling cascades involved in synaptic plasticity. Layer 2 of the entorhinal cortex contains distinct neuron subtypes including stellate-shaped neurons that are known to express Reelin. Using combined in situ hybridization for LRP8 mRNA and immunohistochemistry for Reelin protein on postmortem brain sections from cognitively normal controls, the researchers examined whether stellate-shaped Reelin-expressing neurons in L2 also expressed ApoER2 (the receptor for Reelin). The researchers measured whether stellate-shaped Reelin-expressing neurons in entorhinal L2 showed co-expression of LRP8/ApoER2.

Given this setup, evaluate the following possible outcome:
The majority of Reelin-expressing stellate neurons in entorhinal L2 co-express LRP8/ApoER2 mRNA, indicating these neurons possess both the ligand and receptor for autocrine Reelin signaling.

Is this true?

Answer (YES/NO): YES